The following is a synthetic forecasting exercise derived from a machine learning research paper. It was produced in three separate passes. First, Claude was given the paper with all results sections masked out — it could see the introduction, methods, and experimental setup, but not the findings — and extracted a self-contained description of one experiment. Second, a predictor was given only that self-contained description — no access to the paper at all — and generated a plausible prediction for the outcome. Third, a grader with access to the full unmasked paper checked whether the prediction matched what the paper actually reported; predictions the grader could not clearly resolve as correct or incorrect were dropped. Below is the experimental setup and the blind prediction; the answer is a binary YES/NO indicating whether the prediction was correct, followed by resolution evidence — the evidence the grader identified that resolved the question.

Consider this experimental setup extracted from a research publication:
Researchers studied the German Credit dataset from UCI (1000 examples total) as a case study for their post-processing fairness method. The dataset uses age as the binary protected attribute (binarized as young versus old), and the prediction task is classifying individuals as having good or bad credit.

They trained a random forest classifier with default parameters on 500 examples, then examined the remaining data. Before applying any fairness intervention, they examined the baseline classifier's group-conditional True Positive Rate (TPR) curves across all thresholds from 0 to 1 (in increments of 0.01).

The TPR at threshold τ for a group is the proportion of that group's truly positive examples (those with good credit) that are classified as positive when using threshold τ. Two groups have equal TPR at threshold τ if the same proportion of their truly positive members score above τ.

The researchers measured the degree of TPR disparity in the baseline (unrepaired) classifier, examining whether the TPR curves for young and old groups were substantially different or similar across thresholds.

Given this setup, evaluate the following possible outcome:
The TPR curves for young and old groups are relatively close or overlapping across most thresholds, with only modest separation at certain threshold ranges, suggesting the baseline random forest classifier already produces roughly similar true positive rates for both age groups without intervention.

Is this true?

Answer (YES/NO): YES